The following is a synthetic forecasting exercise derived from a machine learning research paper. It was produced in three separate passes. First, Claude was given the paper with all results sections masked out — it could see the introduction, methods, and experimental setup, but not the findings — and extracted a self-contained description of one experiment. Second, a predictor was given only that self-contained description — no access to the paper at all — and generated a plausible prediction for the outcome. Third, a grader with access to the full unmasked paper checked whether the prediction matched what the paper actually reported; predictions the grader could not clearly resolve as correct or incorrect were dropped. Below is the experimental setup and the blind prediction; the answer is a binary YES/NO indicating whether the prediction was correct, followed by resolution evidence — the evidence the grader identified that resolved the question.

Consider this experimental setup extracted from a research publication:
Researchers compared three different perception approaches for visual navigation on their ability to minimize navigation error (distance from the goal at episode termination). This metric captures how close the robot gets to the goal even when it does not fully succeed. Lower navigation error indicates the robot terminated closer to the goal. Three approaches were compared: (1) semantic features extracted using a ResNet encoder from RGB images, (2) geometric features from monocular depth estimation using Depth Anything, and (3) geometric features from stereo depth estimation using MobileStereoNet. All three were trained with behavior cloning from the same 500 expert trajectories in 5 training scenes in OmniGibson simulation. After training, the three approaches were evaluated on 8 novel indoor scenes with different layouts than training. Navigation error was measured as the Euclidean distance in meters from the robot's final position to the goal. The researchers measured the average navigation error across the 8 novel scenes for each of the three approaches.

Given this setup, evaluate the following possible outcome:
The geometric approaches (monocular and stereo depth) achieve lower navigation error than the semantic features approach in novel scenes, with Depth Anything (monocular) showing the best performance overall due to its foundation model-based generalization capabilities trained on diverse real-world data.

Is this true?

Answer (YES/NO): NO